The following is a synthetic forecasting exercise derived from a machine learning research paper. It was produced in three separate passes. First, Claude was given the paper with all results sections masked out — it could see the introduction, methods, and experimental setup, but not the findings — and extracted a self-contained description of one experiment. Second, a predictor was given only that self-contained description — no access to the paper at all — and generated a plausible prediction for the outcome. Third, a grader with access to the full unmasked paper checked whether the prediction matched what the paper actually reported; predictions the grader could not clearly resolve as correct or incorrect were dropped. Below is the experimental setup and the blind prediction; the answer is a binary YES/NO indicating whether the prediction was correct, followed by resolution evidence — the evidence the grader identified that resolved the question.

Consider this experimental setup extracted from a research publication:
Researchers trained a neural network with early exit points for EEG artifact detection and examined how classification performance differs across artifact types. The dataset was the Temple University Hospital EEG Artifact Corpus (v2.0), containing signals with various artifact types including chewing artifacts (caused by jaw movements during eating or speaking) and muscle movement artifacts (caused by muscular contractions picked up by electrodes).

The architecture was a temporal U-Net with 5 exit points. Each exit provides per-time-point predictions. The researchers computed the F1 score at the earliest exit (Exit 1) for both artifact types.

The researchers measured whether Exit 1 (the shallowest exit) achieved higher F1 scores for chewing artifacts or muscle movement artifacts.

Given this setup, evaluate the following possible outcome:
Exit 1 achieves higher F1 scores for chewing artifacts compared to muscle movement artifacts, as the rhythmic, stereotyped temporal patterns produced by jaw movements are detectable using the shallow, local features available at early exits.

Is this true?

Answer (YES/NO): NO